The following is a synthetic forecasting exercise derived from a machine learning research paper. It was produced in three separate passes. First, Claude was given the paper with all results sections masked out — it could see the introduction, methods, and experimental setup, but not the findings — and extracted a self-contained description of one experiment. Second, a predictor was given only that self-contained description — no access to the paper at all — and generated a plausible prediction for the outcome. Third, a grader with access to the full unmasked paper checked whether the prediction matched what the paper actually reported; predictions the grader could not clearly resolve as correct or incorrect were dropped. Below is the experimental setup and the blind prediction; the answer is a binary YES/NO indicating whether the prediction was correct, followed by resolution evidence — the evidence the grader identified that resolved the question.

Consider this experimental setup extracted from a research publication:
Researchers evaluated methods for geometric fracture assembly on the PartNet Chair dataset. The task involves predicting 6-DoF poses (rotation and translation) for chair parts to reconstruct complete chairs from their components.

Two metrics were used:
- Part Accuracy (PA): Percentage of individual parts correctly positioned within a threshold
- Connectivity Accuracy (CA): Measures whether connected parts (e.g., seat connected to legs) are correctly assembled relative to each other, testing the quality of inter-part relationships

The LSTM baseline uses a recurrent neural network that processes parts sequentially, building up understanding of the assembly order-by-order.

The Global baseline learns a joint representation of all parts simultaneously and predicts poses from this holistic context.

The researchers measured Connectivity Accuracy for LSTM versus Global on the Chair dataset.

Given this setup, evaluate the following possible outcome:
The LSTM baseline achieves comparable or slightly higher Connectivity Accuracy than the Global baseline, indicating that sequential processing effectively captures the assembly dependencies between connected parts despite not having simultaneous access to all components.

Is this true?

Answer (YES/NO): NO